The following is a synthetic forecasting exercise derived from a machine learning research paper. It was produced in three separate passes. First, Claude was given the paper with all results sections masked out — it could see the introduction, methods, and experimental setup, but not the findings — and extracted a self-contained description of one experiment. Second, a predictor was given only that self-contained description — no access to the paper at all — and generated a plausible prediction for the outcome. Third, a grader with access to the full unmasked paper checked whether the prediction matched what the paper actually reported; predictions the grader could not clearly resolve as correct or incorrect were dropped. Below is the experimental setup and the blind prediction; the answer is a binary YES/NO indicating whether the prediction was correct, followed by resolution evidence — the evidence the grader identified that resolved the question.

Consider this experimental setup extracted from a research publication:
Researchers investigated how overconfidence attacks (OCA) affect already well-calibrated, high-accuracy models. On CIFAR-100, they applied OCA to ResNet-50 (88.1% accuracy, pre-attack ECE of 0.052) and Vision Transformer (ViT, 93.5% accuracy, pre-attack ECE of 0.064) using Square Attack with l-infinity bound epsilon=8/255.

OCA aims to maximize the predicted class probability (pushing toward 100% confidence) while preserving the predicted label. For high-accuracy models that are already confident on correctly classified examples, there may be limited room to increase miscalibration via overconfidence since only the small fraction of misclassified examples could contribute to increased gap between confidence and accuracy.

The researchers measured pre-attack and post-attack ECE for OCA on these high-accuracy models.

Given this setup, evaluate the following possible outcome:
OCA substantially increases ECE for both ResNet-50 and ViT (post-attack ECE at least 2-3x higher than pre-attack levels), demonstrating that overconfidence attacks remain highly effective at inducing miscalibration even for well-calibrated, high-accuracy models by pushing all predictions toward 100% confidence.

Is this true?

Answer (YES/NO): NO